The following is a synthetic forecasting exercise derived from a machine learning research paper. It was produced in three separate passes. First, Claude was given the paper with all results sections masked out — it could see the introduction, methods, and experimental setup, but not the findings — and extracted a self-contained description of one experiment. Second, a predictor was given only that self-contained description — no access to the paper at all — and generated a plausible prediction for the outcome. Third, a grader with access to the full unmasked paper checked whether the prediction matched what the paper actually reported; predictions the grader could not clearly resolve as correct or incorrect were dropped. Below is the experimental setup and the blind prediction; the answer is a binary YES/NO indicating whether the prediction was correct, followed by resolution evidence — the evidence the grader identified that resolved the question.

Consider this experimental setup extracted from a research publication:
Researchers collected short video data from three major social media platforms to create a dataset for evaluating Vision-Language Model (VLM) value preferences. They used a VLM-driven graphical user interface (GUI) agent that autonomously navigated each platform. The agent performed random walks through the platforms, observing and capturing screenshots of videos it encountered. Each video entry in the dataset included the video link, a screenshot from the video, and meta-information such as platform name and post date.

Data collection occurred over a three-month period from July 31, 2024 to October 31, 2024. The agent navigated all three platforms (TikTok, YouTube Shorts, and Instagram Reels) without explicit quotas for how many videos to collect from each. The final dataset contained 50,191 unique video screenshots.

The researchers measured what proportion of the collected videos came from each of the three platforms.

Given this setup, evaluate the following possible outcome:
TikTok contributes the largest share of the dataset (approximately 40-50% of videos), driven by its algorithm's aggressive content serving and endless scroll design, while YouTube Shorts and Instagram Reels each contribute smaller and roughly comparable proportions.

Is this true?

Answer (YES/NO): NO